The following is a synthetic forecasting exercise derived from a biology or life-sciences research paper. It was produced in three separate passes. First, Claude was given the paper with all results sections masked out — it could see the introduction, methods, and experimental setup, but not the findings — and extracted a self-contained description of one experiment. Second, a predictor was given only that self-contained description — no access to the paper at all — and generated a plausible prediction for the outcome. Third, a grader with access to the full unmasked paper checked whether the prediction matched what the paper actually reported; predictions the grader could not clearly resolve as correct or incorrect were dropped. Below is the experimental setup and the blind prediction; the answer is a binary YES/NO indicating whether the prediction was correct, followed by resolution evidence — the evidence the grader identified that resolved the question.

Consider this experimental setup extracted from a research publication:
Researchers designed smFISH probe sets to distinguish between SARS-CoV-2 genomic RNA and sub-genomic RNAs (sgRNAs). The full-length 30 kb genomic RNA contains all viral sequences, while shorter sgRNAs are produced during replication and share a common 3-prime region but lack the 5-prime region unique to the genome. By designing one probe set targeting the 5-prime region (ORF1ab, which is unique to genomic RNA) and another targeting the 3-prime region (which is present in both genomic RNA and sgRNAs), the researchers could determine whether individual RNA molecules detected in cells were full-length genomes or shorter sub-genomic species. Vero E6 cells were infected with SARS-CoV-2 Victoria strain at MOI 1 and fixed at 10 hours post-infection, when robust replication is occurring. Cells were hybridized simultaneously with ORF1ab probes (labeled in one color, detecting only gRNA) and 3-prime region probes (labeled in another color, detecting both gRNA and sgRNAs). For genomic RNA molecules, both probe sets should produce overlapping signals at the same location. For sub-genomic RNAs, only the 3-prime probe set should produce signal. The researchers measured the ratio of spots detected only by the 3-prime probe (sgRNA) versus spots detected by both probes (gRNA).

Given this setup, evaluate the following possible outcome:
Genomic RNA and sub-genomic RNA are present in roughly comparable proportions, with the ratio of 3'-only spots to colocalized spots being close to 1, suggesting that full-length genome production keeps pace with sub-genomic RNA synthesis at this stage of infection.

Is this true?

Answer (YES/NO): NO